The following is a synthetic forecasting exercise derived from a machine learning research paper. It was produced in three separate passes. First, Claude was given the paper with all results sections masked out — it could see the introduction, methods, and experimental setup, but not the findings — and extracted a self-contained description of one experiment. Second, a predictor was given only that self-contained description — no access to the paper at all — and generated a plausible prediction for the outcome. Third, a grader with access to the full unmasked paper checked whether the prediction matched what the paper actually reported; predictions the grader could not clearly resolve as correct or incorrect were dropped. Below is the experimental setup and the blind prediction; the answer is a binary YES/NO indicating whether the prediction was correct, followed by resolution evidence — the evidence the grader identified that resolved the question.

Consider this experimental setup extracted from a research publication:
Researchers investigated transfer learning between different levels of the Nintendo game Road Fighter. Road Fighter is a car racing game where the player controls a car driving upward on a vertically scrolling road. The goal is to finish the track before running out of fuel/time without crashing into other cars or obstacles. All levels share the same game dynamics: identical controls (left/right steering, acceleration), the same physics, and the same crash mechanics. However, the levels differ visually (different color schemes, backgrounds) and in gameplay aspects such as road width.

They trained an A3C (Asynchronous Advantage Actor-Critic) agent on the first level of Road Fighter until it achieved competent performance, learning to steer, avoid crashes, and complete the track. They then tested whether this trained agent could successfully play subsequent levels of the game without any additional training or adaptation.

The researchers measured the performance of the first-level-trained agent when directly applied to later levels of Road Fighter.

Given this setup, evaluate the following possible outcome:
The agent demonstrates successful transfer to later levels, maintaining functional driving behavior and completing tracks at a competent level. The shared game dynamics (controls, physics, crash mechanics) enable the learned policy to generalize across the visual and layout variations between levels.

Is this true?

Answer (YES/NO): NO